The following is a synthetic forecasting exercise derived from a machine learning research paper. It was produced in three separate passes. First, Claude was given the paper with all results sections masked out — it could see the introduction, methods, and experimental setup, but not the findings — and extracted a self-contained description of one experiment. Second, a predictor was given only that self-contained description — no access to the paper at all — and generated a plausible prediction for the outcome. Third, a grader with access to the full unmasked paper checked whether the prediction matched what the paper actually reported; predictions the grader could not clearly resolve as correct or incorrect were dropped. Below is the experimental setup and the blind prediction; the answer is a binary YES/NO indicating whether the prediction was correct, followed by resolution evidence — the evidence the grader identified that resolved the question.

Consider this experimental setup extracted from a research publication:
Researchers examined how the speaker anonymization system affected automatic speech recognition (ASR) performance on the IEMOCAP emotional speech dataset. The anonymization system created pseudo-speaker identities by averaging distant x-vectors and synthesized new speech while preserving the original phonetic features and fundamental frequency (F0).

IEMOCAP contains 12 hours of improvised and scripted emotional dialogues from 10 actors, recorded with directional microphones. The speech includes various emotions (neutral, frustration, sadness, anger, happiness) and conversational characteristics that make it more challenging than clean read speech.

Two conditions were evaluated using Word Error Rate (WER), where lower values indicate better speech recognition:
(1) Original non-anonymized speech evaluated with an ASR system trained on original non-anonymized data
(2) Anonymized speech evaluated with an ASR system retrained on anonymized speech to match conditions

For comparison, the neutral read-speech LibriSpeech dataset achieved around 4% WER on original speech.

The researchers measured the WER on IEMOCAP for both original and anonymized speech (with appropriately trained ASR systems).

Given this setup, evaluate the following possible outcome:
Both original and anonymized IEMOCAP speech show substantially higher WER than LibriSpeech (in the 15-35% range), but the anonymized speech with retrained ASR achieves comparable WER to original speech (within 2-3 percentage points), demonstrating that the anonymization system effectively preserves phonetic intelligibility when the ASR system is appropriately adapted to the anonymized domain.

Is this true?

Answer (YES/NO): NO